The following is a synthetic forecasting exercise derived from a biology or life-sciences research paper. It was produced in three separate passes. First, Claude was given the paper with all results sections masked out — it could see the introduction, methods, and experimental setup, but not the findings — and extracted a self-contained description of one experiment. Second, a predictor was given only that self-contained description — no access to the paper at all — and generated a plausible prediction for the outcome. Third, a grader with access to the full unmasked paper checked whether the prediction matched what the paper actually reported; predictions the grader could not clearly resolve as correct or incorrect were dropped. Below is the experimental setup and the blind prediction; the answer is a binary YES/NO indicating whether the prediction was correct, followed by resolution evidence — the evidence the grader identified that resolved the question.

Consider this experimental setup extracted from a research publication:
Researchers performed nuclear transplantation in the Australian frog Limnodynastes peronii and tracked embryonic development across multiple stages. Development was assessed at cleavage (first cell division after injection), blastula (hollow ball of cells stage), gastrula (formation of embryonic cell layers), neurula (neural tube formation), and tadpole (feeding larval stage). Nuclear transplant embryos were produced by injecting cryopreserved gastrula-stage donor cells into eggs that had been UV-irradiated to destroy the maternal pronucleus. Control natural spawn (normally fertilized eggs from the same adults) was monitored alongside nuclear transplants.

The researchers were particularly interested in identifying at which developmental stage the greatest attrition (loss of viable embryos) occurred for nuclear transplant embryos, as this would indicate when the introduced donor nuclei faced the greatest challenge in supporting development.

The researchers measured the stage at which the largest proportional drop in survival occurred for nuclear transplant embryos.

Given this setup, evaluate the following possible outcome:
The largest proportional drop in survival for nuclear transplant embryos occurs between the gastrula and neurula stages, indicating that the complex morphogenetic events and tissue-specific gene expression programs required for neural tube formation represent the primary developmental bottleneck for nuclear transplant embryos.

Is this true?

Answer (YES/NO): NO